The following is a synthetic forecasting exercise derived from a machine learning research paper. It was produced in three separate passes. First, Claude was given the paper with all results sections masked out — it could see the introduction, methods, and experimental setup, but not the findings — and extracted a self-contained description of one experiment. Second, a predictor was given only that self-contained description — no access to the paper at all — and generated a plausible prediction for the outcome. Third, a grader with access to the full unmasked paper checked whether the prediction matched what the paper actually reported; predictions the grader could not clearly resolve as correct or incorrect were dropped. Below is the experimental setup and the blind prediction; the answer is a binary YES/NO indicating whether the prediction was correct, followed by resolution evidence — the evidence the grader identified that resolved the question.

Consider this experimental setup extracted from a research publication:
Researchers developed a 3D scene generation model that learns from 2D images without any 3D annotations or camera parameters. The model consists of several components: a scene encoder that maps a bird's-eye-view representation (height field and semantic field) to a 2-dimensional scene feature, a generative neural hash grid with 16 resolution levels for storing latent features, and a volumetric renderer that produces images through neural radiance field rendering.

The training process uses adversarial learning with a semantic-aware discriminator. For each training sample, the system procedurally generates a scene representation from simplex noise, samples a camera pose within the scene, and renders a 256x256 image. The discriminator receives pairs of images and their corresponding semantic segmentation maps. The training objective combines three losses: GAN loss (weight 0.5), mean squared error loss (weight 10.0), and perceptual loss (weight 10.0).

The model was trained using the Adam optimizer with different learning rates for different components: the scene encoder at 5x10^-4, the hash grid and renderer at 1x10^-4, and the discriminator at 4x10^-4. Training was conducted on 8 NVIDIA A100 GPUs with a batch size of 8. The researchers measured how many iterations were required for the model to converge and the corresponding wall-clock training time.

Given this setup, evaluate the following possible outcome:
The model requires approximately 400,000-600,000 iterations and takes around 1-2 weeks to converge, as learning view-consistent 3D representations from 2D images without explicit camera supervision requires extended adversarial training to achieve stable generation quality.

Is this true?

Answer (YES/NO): NO